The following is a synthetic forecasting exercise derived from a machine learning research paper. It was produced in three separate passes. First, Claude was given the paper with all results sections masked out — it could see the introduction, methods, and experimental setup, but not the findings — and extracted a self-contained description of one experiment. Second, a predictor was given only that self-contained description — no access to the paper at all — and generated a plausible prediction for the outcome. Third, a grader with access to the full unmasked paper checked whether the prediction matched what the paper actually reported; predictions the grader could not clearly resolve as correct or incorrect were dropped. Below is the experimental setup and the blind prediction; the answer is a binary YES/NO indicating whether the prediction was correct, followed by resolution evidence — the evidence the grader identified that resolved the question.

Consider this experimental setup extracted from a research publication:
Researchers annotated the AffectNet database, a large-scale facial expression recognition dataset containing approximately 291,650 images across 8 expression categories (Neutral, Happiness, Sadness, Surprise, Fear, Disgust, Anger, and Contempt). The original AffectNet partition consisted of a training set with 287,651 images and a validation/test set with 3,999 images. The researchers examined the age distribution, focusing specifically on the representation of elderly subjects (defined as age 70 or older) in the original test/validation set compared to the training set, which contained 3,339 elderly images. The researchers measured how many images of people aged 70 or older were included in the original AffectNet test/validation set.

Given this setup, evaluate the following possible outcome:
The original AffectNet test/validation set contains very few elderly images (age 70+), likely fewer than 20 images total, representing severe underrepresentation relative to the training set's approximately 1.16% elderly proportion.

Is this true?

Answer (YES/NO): NO